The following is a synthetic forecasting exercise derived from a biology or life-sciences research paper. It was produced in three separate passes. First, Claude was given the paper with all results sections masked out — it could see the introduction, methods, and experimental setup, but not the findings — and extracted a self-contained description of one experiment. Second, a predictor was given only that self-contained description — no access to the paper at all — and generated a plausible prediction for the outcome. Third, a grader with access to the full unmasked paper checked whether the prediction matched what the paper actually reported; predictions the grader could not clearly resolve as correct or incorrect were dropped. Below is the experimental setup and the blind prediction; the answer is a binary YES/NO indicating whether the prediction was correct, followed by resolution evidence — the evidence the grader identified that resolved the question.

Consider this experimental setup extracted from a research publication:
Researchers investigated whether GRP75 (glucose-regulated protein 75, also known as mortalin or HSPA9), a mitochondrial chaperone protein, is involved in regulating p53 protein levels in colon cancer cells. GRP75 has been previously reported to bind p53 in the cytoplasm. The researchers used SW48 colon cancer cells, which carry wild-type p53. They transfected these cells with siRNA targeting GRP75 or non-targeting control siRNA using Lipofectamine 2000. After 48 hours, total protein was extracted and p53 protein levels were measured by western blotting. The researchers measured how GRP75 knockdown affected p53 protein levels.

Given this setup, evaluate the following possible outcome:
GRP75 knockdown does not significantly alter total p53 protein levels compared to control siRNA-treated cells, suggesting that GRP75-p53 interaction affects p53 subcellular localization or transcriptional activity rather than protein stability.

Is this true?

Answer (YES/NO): NO